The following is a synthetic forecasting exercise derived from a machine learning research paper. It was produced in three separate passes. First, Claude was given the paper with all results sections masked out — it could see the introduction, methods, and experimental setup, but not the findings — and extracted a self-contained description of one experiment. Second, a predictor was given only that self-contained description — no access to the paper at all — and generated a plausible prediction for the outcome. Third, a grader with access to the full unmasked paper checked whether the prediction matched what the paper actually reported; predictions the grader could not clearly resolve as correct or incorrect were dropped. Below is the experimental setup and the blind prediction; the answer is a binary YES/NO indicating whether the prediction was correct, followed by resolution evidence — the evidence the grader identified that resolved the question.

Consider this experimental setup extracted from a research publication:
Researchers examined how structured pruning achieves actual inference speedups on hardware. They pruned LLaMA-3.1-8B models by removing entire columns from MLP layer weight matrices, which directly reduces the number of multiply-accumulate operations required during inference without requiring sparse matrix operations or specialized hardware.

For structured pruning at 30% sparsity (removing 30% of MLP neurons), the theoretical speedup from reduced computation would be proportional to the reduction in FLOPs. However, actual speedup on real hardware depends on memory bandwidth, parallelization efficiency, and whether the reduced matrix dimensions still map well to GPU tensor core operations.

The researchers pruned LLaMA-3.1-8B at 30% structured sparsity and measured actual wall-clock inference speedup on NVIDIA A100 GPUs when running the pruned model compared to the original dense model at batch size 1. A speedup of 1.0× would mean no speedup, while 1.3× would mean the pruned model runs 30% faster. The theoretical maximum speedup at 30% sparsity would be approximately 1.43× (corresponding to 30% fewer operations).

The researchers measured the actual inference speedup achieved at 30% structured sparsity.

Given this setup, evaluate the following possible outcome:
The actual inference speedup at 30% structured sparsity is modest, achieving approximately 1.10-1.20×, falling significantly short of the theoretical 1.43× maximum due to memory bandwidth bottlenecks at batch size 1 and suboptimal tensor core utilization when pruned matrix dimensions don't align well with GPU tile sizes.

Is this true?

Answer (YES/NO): NO